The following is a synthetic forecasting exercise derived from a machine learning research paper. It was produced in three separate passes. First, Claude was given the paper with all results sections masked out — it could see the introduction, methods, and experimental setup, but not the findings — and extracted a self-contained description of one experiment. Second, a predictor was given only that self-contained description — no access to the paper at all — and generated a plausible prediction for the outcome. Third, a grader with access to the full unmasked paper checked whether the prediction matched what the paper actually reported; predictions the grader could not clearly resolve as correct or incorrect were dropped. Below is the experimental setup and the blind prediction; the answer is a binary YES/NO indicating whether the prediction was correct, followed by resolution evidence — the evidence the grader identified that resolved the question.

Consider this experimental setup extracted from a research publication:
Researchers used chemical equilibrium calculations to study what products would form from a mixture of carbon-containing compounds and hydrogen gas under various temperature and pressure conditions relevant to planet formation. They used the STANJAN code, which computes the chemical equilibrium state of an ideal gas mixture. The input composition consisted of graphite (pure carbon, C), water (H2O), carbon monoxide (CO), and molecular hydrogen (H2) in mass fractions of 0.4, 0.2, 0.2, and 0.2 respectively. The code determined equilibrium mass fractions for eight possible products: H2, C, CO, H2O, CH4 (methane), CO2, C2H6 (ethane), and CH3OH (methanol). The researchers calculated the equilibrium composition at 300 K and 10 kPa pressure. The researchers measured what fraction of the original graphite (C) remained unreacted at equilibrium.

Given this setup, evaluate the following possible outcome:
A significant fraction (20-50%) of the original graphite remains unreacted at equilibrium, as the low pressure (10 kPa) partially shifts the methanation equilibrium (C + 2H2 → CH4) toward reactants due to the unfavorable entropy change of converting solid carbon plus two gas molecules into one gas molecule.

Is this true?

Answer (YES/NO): NO